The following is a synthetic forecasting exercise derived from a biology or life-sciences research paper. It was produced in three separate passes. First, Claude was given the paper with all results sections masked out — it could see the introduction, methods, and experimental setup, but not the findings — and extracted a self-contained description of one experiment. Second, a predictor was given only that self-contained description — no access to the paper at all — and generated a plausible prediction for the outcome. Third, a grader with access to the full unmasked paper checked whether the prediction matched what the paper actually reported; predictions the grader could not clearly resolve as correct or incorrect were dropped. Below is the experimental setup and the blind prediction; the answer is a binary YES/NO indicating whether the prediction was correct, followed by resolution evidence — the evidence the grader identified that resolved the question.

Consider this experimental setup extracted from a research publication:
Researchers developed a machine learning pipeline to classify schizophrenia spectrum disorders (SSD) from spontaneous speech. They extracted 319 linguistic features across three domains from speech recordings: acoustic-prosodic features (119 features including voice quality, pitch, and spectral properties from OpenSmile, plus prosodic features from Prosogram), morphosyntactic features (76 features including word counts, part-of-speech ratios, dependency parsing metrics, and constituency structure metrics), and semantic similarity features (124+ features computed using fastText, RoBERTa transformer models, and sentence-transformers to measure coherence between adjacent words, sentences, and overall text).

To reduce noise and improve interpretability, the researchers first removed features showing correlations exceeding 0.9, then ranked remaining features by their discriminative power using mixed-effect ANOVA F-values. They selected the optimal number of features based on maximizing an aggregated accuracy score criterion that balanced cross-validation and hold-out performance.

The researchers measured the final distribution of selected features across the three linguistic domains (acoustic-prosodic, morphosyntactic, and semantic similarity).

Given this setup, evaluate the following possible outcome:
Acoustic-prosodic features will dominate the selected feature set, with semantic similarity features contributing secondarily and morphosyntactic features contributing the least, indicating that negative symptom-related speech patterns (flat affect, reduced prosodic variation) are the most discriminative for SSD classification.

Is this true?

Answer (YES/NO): NO